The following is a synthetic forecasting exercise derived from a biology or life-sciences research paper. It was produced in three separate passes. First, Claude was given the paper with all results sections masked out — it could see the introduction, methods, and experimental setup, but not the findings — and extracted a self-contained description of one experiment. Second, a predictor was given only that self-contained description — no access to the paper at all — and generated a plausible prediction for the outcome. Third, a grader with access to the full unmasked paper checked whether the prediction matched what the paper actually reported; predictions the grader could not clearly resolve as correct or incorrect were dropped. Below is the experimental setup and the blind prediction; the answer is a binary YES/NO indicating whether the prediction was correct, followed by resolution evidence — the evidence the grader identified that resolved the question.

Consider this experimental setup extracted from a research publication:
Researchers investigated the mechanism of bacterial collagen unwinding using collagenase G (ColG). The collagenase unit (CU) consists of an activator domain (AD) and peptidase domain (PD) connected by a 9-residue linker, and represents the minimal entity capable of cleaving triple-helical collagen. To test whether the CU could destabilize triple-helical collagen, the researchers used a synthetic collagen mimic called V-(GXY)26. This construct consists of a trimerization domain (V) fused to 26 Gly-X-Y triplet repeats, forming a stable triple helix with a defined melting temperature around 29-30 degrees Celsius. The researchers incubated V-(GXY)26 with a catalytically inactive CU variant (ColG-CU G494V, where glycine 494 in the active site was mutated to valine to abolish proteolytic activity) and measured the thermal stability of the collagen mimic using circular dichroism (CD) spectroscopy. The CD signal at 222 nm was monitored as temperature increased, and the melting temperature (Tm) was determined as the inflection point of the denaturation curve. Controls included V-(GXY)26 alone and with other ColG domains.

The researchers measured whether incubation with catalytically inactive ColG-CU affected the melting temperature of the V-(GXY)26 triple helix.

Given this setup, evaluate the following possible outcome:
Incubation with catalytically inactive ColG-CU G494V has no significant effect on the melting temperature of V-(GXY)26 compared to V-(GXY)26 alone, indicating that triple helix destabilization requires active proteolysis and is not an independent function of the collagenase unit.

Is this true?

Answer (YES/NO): NO